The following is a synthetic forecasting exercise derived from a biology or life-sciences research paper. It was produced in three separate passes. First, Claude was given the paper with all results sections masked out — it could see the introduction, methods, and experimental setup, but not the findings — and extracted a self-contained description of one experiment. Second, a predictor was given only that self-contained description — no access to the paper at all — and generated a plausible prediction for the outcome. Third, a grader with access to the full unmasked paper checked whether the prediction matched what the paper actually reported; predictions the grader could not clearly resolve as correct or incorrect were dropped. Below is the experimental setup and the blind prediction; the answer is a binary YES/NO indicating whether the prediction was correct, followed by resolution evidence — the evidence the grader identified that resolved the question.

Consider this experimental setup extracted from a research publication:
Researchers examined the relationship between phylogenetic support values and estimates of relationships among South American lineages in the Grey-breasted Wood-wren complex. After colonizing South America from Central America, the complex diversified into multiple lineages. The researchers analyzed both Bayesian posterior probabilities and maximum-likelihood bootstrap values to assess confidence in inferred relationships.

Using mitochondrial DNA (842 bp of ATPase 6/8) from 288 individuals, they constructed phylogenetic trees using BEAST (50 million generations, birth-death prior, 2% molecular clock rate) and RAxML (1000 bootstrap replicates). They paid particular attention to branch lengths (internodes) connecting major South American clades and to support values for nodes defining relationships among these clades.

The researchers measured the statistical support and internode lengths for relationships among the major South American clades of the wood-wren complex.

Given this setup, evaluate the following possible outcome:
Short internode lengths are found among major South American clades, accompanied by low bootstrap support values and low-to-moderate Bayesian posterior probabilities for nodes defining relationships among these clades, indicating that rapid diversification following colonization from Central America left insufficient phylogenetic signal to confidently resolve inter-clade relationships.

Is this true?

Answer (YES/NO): YES